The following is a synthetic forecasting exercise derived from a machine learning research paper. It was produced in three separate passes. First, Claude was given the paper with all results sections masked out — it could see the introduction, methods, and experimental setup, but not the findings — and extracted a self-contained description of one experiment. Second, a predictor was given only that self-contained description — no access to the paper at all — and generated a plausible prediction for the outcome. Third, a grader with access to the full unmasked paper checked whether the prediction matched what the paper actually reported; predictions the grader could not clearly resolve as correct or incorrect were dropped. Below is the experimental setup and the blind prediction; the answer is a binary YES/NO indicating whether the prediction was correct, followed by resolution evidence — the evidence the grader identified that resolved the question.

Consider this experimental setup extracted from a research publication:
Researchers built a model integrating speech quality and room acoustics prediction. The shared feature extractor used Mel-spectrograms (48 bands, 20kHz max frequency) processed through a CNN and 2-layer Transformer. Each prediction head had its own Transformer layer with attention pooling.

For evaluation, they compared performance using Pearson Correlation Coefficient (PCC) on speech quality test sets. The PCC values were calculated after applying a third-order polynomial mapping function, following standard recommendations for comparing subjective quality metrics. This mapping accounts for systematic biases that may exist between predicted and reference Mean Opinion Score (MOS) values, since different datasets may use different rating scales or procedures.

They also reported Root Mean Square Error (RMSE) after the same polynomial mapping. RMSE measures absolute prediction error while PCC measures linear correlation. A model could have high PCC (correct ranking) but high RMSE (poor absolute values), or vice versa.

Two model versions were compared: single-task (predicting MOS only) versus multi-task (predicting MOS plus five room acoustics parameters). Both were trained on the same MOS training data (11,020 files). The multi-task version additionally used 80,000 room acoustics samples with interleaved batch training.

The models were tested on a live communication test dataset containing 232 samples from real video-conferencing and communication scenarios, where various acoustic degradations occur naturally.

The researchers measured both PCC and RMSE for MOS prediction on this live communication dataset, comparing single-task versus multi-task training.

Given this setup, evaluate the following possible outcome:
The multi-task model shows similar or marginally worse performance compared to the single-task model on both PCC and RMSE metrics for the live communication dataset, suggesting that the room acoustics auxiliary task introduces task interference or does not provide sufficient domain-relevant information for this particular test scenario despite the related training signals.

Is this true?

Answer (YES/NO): NO